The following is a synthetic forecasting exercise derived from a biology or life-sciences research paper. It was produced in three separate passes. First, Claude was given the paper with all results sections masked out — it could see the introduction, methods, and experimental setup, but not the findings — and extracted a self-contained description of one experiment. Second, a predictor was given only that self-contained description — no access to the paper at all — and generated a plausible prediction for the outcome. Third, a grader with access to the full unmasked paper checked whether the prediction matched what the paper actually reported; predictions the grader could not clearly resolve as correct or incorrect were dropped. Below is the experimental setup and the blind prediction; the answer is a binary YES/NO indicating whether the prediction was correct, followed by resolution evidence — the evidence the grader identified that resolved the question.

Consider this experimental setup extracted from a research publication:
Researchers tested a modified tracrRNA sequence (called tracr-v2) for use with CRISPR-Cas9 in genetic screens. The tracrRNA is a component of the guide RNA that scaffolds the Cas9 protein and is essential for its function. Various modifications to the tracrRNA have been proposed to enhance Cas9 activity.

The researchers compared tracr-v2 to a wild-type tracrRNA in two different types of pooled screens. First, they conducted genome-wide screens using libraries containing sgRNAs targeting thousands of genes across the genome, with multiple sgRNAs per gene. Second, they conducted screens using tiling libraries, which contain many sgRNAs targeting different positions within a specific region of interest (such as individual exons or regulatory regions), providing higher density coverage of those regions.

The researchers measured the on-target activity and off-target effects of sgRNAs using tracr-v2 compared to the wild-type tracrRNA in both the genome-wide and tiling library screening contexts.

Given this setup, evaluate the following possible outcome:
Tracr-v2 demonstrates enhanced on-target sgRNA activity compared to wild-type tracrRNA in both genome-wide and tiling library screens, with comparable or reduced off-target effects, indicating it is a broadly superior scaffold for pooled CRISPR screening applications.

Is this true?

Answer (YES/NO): NO